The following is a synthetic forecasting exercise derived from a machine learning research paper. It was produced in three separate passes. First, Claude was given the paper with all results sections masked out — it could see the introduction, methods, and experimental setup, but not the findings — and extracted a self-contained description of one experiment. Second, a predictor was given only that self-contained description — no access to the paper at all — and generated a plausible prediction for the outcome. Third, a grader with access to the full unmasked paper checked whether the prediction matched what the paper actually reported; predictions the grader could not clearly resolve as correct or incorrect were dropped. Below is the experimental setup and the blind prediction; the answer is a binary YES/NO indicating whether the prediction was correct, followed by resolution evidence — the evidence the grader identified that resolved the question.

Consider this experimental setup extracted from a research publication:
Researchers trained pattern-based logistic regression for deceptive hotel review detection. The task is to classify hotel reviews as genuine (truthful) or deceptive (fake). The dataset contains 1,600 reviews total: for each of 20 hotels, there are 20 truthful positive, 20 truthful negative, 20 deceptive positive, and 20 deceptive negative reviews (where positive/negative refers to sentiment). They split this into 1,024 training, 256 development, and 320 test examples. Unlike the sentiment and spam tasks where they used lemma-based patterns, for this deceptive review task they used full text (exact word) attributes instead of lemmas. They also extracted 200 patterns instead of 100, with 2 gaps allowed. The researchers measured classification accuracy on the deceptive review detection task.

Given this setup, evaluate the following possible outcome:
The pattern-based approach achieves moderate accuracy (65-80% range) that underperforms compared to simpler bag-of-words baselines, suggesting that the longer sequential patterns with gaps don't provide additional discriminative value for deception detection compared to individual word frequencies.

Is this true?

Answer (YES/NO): NO